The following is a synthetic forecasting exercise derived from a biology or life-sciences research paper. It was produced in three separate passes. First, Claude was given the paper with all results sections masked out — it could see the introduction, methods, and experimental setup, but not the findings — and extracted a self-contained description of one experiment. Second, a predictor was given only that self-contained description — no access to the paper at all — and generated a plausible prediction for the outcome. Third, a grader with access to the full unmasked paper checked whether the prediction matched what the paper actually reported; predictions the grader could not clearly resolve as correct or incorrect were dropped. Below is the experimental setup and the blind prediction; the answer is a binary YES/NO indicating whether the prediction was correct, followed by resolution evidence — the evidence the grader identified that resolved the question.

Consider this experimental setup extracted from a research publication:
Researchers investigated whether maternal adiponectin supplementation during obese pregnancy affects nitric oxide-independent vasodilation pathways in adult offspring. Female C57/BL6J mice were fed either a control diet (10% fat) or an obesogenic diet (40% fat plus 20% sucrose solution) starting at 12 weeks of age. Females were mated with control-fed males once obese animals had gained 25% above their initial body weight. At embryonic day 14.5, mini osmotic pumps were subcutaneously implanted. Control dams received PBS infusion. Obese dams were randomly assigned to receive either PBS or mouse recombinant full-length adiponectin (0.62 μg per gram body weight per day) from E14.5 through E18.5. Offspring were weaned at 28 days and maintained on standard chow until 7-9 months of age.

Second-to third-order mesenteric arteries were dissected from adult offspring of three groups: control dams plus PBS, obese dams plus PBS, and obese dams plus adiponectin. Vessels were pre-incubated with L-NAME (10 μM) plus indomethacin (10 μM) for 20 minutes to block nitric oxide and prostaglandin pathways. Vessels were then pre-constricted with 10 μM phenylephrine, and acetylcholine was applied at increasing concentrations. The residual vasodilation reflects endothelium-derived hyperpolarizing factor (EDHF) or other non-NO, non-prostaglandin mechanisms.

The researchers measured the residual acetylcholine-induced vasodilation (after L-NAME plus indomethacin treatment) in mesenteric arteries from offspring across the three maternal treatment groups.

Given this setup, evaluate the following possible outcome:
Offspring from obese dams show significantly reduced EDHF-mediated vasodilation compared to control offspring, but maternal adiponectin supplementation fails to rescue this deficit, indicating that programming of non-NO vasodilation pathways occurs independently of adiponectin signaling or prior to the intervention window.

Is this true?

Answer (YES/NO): NO